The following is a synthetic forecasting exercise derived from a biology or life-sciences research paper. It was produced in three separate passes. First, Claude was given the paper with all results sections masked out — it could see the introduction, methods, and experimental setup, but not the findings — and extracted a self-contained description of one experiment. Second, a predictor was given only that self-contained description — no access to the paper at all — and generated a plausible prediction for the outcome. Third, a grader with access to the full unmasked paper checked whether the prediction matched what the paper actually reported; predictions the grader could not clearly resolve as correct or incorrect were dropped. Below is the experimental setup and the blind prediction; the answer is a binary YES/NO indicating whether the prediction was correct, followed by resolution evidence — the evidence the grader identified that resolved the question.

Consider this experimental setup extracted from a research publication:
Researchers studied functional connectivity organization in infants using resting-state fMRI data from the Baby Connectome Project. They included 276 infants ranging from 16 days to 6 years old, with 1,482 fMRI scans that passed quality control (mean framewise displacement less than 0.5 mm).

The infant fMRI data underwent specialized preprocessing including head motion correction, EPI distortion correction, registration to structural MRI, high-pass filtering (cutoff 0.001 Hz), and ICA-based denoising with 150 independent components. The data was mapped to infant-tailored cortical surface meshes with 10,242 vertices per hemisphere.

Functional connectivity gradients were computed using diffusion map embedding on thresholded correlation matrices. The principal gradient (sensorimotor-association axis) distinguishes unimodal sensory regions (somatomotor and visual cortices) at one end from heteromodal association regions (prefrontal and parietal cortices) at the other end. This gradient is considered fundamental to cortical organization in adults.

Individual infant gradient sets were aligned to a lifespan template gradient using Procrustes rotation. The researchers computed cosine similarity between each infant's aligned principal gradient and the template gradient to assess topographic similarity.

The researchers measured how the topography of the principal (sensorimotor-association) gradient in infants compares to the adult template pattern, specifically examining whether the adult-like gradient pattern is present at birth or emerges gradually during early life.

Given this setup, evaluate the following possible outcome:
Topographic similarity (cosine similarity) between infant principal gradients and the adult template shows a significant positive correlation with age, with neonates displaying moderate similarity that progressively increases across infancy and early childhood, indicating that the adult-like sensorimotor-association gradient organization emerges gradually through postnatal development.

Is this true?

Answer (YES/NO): NO